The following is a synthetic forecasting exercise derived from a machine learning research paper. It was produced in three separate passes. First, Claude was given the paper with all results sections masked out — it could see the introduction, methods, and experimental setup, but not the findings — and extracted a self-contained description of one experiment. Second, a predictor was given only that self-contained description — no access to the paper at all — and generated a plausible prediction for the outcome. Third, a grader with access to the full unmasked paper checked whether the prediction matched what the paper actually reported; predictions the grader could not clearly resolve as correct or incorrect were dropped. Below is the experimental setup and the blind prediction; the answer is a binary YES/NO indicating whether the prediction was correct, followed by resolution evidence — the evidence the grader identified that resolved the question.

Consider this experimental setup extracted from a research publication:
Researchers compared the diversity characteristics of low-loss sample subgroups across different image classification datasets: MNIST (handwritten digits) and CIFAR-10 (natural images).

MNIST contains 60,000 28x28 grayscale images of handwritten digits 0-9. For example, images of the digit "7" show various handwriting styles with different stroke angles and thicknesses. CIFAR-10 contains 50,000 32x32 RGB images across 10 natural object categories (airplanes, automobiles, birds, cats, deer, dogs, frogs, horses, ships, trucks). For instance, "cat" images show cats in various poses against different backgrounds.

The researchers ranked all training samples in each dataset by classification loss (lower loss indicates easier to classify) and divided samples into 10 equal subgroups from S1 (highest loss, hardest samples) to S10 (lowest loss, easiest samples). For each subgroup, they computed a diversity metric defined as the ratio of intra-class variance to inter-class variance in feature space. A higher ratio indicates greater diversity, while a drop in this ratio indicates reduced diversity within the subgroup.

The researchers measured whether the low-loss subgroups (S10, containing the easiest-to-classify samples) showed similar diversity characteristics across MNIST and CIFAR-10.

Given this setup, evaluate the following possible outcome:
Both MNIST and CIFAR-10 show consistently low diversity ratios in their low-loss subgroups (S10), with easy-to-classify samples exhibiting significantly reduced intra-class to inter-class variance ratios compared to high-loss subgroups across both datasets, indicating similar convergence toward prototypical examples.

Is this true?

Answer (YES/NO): NO